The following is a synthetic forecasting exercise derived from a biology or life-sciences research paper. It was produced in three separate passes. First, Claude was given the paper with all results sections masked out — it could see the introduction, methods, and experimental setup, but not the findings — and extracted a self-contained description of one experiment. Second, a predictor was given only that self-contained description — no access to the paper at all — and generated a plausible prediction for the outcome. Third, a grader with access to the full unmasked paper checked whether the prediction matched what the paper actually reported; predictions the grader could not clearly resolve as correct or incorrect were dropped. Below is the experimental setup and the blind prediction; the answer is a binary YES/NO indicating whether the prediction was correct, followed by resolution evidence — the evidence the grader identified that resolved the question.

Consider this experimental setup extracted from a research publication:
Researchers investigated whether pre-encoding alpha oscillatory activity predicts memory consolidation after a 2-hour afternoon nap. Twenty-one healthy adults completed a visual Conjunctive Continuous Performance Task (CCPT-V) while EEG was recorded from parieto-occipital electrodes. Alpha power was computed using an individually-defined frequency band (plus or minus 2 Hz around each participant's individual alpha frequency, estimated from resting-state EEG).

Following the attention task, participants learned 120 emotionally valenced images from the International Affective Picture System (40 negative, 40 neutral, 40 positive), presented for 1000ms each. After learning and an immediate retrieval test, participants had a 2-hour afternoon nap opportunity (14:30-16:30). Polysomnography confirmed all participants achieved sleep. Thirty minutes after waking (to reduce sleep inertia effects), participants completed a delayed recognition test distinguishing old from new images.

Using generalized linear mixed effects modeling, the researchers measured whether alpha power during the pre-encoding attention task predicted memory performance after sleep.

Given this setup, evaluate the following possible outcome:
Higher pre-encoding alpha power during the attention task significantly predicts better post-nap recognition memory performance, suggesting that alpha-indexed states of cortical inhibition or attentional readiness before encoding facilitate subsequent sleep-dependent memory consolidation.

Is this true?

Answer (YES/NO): NO